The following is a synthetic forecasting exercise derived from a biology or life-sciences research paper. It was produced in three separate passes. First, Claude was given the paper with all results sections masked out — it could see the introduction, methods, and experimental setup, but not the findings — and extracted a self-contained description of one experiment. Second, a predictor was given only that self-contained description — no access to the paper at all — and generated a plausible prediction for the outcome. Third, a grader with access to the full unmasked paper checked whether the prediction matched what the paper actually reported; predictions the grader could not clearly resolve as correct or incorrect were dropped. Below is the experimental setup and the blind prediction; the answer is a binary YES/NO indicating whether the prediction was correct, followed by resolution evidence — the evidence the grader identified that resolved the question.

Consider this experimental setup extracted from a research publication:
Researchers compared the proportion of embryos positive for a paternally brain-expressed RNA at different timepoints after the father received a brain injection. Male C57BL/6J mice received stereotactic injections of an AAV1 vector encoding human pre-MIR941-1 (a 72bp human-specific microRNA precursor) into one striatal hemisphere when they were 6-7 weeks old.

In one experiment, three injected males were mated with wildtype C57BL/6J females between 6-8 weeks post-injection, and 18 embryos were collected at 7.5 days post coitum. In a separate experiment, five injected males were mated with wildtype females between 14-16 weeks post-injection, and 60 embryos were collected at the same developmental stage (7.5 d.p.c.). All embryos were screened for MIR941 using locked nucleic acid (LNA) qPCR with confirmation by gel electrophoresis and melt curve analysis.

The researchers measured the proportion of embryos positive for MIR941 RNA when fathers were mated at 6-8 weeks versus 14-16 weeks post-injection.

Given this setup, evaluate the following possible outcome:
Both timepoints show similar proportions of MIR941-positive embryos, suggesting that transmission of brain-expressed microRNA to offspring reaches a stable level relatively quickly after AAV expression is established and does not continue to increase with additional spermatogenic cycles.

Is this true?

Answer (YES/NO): NO